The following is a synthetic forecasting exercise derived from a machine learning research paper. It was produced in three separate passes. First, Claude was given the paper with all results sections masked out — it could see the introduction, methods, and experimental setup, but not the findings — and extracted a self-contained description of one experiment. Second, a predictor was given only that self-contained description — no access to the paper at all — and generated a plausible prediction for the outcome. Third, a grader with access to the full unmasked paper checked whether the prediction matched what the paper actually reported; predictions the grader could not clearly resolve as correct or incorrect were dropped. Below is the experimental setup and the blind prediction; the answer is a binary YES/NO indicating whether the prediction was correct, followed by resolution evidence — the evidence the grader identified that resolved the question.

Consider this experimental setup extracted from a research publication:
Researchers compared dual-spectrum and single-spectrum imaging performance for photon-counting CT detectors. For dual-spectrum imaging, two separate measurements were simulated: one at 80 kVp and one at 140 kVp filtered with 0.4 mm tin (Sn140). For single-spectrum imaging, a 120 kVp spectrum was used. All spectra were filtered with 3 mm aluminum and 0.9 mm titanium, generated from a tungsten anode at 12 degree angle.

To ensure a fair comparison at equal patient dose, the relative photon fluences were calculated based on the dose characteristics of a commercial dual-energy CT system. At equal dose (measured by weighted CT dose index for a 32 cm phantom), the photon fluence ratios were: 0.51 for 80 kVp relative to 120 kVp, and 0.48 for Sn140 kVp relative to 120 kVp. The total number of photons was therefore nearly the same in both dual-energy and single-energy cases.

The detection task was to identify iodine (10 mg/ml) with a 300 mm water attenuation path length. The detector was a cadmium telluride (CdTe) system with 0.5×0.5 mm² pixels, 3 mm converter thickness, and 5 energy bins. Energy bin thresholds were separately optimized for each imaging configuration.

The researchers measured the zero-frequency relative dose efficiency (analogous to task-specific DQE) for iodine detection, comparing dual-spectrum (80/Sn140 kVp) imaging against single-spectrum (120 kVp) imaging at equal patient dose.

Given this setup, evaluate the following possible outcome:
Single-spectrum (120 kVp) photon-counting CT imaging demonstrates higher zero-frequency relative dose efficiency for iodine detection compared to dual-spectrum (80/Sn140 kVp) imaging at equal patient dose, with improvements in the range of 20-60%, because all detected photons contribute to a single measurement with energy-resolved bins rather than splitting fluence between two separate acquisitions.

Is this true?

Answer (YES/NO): NO